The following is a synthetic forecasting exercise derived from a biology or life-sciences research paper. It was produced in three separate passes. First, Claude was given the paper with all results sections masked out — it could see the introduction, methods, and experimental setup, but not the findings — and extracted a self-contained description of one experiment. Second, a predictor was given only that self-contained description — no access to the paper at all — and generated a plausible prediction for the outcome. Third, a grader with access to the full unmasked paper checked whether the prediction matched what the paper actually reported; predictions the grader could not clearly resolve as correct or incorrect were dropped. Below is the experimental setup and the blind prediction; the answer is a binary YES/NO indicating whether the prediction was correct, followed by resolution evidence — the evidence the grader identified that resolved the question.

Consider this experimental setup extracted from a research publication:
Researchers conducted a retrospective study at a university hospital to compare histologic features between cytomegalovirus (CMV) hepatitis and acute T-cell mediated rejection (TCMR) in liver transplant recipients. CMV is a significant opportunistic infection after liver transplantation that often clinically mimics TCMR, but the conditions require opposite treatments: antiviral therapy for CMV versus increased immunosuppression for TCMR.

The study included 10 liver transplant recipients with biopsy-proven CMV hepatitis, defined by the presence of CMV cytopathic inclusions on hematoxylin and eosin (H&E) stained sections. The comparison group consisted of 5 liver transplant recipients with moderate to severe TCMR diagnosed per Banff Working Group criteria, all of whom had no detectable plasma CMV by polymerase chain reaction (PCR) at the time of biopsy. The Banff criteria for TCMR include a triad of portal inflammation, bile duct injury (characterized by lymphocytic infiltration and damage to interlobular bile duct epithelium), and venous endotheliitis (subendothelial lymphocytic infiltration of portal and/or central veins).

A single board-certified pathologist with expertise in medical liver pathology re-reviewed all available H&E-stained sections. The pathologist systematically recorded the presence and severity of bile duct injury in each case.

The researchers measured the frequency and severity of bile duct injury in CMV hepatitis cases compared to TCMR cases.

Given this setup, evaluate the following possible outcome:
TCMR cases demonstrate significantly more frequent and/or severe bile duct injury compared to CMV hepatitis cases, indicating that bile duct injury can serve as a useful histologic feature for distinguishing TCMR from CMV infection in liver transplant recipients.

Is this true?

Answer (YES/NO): YES